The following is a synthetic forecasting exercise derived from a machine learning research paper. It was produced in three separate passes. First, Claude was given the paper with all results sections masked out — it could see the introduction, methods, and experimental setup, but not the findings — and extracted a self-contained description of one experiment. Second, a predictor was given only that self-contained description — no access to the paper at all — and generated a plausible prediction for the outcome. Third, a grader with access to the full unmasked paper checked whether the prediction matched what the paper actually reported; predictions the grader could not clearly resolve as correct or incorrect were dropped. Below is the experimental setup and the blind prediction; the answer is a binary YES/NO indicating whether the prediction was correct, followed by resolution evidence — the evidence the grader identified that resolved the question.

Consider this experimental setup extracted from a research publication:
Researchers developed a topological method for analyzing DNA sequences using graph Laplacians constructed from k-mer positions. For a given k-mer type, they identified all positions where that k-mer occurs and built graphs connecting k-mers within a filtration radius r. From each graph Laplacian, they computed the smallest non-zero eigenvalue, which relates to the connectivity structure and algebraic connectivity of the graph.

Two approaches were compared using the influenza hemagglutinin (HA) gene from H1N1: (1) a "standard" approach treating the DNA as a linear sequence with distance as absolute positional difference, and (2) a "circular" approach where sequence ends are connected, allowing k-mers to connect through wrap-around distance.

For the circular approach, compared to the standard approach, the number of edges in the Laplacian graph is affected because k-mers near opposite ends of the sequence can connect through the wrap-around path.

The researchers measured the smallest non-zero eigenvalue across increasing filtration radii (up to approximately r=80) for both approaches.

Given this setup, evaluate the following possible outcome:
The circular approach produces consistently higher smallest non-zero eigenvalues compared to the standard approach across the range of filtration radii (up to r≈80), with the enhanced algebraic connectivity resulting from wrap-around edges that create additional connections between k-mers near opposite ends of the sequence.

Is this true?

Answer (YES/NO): NO